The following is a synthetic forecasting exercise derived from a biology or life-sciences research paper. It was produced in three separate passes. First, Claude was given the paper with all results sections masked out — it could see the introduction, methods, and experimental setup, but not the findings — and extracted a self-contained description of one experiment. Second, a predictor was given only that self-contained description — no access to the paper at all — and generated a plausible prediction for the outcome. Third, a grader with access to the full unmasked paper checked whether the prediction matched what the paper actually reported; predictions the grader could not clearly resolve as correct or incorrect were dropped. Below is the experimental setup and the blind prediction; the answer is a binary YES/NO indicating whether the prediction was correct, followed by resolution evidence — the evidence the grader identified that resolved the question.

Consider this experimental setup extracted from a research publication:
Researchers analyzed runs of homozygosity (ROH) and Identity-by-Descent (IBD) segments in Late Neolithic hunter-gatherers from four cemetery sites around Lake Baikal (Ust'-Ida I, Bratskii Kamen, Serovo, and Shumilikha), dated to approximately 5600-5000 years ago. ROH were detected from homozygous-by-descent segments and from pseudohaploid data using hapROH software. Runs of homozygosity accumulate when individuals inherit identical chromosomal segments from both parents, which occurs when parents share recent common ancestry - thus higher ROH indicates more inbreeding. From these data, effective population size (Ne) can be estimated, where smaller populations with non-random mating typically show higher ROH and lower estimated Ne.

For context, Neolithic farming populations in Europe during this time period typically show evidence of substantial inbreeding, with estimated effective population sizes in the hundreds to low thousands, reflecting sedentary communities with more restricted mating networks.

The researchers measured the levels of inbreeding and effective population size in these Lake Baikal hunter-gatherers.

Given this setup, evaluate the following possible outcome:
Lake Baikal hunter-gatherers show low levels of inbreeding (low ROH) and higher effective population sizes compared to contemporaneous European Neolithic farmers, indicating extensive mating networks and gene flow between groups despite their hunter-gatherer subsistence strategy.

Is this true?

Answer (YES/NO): YES